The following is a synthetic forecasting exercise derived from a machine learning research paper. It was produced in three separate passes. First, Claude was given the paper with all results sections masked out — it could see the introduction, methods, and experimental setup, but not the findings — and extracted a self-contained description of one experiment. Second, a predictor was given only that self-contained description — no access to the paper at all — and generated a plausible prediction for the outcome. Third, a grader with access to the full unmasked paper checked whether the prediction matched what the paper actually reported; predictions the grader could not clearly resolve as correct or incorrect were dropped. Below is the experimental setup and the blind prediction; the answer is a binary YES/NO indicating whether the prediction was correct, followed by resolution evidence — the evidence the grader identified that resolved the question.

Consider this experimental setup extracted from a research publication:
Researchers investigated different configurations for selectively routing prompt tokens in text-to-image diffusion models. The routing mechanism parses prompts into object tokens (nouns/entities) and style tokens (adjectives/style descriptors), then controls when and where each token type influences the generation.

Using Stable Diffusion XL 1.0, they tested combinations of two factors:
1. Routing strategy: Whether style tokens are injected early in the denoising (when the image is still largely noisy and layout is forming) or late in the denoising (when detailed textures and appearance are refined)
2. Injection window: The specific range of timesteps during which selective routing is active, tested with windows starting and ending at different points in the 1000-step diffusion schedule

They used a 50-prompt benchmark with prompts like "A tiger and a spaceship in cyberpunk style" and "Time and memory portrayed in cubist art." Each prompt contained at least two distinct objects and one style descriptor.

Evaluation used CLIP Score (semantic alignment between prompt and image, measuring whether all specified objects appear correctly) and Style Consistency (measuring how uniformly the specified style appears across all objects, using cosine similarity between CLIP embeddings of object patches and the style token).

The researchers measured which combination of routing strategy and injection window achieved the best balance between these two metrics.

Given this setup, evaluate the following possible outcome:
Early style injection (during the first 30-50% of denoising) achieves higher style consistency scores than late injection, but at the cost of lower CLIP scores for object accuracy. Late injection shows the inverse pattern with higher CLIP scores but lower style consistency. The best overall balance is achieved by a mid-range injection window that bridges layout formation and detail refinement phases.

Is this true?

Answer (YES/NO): NO